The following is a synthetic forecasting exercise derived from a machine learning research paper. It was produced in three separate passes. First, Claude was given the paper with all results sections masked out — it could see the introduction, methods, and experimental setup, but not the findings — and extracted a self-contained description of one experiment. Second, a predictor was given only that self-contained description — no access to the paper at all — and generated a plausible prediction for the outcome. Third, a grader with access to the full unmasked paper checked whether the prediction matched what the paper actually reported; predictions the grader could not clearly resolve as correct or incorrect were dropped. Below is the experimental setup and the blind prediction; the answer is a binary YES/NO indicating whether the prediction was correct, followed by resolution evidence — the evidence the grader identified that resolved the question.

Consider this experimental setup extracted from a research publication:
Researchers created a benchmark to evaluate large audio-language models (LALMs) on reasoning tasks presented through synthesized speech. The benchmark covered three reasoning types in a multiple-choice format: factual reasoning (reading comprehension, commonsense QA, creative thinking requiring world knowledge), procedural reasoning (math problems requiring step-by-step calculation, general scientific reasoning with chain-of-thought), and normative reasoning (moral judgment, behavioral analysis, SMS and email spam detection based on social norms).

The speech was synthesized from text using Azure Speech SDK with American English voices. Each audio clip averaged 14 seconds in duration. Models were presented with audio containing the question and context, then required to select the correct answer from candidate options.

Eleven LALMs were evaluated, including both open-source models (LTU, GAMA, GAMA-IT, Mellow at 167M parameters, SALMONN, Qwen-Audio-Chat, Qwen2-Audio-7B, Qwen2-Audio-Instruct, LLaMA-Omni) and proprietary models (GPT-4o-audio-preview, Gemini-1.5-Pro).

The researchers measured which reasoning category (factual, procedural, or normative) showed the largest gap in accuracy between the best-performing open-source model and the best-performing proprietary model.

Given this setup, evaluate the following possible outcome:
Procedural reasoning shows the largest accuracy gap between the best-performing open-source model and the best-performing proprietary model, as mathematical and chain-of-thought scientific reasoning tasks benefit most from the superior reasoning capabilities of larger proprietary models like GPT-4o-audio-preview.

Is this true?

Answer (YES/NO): NO